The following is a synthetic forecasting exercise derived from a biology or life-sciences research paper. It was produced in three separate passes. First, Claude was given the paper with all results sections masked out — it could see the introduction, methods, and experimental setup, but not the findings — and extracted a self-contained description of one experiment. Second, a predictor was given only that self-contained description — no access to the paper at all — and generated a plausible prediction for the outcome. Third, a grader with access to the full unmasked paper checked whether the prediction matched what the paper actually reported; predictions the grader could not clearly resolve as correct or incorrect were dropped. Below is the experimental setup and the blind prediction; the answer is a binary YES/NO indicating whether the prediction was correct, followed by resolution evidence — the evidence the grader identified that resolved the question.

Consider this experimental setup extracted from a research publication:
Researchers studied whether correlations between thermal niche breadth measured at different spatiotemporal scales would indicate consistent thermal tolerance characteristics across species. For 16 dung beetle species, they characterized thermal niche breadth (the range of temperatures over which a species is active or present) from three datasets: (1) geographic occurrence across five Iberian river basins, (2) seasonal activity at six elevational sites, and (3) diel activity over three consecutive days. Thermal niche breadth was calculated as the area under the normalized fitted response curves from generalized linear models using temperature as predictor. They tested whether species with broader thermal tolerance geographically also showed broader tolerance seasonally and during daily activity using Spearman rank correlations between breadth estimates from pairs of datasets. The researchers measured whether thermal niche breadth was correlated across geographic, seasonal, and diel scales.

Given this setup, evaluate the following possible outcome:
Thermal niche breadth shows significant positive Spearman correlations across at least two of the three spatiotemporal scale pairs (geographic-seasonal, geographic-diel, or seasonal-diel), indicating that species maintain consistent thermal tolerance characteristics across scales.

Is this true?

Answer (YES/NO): NO